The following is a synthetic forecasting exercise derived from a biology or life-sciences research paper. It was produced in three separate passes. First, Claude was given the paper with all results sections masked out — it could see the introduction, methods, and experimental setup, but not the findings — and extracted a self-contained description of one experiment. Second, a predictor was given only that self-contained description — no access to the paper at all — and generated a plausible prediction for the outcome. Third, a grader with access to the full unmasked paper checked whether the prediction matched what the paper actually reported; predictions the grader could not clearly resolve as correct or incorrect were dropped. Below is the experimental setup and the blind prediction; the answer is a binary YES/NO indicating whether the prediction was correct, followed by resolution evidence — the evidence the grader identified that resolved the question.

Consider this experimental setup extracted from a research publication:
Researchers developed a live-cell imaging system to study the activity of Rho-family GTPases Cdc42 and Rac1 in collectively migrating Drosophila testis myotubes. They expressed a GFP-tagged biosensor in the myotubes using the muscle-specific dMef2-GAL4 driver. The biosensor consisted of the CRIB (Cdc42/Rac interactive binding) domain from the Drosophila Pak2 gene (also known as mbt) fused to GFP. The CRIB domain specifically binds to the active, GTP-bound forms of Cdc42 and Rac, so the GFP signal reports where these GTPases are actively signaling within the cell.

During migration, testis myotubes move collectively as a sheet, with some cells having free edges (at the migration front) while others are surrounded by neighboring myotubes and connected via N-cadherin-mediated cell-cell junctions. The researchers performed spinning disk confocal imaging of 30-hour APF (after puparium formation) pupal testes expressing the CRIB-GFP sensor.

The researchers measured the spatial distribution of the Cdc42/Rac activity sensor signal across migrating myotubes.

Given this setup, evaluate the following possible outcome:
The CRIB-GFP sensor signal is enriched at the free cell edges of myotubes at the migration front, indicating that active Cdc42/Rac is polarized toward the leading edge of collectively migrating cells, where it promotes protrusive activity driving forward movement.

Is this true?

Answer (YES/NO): NO